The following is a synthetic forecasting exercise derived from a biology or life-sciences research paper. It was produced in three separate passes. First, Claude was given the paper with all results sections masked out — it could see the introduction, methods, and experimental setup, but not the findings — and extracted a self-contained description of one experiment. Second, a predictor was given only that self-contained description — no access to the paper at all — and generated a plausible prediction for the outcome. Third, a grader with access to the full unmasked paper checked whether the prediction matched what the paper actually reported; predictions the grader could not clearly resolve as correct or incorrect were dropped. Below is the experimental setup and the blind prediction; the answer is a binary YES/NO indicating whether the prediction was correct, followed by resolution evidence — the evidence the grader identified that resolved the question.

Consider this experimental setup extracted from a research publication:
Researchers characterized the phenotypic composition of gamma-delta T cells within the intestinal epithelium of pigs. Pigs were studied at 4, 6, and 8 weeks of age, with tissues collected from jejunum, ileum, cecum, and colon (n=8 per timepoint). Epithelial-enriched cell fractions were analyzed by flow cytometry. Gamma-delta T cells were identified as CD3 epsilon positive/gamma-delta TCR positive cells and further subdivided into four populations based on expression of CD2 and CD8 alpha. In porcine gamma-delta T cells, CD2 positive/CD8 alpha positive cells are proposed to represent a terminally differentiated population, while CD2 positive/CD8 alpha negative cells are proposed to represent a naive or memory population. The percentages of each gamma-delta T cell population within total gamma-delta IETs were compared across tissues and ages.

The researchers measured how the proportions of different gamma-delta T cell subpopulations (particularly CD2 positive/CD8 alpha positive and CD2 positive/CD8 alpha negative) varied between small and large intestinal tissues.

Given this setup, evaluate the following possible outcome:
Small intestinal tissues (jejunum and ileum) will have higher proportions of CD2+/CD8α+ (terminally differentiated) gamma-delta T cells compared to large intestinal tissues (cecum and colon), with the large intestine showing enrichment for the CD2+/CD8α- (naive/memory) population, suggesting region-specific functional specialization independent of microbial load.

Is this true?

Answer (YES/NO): NO